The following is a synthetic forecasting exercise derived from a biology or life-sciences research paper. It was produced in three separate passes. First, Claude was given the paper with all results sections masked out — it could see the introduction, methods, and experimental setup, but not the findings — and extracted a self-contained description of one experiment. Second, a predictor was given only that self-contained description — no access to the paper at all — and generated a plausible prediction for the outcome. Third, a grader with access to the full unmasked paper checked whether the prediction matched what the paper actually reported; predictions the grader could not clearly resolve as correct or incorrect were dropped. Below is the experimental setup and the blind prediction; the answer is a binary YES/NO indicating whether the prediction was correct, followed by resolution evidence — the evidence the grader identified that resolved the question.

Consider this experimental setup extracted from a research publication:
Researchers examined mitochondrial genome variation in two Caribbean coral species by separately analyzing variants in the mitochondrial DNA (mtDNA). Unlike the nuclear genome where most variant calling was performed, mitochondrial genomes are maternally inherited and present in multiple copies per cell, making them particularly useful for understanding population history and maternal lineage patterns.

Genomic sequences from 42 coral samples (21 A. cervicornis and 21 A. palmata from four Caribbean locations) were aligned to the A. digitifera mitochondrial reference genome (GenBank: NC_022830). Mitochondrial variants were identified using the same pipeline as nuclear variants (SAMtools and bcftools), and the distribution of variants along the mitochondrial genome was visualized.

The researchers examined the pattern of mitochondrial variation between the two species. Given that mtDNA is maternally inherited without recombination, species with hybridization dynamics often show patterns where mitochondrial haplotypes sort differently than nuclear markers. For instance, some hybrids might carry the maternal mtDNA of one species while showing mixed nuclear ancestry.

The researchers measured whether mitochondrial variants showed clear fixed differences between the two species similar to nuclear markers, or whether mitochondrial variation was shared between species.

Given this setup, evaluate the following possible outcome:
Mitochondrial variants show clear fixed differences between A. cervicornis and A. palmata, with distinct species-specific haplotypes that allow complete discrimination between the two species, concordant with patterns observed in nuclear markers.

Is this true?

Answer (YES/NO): NO